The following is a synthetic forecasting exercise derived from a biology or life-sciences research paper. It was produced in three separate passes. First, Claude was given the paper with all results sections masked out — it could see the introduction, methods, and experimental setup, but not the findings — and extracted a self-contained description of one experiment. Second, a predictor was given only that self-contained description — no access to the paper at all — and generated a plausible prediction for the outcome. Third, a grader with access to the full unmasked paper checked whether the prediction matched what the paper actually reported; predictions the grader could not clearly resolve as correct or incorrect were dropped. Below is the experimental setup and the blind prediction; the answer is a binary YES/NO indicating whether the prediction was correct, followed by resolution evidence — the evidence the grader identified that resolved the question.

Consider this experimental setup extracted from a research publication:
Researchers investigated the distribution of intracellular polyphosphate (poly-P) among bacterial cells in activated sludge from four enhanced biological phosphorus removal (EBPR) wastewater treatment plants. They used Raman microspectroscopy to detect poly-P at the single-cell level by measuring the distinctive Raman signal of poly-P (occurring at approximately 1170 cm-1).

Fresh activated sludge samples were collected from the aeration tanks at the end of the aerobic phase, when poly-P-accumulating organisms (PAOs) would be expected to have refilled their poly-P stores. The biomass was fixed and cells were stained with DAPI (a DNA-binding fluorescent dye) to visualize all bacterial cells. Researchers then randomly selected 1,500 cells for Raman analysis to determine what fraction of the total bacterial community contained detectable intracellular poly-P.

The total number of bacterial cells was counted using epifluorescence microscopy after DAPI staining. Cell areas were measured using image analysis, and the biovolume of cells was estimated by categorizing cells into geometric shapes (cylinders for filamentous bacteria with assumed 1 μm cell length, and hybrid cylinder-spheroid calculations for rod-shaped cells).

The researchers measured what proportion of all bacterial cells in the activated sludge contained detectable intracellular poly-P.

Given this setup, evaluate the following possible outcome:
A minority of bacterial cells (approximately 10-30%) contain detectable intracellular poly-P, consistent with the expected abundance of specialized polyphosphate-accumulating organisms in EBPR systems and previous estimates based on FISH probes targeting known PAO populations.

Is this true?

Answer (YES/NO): YES